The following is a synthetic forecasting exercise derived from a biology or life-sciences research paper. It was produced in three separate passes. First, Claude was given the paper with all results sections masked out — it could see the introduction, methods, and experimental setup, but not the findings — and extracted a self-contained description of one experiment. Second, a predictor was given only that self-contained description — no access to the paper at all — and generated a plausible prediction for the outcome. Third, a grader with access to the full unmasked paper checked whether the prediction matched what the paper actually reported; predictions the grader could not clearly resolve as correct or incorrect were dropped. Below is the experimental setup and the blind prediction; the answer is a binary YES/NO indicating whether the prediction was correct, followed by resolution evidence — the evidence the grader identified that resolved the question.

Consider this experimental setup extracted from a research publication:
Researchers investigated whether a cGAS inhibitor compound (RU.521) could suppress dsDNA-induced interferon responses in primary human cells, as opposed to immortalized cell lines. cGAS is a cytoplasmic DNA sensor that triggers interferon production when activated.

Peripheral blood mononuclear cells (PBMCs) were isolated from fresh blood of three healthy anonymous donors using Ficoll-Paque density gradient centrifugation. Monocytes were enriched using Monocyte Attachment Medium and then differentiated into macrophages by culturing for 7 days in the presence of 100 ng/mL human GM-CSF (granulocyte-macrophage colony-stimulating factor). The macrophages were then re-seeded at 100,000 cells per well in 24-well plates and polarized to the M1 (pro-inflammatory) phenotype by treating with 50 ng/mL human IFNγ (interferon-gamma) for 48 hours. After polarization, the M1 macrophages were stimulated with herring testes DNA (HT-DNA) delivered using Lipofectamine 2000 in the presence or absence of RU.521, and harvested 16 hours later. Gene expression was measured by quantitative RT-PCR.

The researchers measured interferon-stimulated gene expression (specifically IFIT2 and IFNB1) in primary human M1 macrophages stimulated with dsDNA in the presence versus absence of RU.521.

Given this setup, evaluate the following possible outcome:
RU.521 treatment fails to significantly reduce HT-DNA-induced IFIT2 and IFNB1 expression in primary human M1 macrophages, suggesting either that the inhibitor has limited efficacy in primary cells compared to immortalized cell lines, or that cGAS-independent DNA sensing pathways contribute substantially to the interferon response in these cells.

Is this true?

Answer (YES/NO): NO